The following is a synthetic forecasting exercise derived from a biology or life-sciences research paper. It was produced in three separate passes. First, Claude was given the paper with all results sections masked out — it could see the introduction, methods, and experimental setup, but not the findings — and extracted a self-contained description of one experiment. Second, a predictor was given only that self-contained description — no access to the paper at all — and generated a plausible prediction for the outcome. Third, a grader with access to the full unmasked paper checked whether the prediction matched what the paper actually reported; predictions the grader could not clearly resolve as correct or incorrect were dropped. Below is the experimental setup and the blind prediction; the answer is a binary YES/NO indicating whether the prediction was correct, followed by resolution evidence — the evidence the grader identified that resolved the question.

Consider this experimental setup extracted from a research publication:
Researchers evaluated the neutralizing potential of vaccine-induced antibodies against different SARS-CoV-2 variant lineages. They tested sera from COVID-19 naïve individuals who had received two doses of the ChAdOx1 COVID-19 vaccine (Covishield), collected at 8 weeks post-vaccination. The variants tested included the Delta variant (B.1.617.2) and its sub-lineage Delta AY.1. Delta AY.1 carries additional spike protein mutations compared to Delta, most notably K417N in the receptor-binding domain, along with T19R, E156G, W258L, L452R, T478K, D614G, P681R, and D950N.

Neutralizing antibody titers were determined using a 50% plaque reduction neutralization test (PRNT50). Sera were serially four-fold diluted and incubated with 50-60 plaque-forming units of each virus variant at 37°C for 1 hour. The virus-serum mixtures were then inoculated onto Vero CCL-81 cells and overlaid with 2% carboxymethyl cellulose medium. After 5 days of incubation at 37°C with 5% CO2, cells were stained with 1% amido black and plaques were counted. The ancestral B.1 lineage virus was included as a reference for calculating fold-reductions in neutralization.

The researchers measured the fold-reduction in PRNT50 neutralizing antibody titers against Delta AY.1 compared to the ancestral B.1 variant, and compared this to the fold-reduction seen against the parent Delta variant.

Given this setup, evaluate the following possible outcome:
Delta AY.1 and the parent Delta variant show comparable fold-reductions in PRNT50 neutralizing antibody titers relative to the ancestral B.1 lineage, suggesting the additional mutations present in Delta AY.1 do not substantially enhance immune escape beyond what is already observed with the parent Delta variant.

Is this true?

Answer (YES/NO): NO